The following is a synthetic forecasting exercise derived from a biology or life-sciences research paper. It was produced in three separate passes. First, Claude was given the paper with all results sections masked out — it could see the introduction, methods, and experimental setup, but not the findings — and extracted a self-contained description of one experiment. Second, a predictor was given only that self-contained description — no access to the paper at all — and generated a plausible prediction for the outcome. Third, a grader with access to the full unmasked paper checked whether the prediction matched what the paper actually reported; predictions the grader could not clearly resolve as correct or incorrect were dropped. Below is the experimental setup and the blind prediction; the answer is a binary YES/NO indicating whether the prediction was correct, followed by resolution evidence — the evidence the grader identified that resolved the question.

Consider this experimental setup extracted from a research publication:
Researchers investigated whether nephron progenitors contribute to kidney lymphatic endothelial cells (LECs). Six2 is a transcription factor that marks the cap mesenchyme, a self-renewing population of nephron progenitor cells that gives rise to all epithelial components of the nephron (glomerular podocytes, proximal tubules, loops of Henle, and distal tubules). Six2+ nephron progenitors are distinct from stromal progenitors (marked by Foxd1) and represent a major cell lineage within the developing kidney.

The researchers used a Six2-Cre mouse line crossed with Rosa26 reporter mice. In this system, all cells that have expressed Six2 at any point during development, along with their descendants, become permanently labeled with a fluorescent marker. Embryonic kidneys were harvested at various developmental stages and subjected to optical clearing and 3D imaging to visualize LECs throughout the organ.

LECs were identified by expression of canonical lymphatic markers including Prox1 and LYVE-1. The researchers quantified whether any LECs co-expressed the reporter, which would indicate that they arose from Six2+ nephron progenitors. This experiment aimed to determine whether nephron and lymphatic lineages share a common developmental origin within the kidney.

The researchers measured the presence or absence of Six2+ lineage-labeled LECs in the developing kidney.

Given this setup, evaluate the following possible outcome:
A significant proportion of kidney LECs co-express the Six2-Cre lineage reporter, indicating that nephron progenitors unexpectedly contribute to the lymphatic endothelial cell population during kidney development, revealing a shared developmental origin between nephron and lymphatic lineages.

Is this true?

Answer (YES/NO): NO